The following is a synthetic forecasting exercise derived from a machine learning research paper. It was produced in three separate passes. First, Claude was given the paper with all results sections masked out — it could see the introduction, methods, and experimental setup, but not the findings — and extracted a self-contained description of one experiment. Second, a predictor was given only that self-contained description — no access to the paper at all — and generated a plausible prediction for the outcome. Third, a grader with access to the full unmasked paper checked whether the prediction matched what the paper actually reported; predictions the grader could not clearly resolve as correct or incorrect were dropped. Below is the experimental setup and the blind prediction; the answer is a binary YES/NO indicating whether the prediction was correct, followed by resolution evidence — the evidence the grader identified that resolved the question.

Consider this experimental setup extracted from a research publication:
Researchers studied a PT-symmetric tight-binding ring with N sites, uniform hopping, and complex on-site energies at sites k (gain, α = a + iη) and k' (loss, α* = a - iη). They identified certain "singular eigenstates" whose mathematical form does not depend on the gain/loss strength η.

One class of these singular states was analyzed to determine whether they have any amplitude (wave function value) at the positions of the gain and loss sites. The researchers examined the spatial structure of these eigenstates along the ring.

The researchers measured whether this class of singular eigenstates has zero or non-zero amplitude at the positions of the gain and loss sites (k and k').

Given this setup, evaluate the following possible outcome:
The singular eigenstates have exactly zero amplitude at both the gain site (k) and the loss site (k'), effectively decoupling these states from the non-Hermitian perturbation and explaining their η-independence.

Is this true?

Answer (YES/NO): YES